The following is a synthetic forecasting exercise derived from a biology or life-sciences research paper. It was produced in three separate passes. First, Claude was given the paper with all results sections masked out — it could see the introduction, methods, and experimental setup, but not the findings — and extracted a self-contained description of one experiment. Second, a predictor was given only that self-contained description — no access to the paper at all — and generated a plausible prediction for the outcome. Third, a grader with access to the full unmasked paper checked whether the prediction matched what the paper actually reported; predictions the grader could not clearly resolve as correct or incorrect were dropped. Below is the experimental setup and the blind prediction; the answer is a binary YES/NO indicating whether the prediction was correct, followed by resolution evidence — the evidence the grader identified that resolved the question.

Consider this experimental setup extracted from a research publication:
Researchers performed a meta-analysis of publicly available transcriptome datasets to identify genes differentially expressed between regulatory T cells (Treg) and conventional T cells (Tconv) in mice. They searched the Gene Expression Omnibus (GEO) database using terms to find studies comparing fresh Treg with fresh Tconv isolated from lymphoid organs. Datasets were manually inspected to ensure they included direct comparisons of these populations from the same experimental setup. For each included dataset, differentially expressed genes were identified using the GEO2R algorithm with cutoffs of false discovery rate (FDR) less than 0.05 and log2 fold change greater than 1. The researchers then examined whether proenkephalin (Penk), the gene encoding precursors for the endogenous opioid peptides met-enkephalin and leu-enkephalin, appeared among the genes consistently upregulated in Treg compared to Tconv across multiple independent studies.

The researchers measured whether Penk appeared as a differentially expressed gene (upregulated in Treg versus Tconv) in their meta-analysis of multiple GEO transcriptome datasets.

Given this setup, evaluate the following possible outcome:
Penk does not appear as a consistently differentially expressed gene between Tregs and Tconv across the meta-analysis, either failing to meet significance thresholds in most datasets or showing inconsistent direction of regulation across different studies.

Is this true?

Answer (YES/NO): NO